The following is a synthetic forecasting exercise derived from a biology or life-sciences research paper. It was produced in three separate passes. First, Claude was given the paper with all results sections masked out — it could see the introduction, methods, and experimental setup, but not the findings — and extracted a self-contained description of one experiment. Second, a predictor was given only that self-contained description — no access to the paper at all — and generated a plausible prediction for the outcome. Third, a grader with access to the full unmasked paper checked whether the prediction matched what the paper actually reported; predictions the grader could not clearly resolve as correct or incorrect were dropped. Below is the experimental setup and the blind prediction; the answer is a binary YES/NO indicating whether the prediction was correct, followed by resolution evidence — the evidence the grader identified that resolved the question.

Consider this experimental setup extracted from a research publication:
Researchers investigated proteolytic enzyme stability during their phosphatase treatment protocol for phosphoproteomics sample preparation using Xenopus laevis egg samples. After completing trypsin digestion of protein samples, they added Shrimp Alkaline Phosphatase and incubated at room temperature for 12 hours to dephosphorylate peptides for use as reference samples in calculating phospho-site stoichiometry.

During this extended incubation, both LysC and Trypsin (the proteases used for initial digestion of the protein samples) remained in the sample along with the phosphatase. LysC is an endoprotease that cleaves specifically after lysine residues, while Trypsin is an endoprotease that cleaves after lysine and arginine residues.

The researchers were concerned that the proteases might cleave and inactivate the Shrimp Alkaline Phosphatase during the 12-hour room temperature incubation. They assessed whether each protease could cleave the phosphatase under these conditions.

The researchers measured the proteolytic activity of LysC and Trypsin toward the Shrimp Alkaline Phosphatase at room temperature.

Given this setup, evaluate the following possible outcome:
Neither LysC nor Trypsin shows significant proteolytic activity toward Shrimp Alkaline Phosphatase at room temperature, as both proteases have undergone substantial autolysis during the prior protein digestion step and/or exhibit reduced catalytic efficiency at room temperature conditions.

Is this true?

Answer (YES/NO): NO